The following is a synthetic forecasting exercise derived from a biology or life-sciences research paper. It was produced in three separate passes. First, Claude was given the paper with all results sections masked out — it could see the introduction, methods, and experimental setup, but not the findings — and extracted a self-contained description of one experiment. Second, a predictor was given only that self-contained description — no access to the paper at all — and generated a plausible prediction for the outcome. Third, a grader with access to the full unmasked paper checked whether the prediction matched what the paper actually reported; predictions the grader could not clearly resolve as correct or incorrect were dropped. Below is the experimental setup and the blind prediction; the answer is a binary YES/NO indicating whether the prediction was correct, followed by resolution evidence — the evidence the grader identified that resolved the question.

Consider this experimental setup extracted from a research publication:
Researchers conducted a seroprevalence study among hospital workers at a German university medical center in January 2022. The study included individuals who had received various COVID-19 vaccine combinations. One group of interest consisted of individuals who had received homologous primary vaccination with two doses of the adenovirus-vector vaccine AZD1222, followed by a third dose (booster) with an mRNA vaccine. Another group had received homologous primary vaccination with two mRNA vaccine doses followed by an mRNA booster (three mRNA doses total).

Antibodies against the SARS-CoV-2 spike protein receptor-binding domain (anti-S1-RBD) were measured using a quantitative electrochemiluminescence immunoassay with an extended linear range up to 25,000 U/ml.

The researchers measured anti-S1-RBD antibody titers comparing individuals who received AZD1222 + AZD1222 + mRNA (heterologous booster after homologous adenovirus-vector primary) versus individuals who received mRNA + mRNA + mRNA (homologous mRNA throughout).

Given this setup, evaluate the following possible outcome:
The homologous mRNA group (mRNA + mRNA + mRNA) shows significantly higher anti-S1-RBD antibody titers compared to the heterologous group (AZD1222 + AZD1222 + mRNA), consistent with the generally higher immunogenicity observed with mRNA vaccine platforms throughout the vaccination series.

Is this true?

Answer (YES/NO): NO